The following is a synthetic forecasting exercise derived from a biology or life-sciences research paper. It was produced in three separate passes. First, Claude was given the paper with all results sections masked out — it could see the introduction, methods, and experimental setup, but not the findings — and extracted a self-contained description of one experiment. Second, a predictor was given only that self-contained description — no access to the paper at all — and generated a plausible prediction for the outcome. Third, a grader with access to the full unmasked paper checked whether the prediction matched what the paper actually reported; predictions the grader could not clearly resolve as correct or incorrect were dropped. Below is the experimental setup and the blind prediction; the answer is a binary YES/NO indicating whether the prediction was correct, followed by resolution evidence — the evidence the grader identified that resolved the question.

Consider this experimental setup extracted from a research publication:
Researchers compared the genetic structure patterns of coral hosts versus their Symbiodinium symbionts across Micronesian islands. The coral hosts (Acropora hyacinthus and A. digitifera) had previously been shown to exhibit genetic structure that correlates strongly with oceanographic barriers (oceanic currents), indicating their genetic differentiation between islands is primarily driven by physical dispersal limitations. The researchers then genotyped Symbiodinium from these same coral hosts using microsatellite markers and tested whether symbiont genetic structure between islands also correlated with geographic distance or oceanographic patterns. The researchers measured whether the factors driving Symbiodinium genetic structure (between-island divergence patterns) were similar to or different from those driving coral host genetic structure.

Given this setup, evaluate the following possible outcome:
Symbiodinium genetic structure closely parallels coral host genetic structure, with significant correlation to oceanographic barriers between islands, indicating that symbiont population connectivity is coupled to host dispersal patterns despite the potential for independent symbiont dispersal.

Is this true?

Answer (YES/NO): NO